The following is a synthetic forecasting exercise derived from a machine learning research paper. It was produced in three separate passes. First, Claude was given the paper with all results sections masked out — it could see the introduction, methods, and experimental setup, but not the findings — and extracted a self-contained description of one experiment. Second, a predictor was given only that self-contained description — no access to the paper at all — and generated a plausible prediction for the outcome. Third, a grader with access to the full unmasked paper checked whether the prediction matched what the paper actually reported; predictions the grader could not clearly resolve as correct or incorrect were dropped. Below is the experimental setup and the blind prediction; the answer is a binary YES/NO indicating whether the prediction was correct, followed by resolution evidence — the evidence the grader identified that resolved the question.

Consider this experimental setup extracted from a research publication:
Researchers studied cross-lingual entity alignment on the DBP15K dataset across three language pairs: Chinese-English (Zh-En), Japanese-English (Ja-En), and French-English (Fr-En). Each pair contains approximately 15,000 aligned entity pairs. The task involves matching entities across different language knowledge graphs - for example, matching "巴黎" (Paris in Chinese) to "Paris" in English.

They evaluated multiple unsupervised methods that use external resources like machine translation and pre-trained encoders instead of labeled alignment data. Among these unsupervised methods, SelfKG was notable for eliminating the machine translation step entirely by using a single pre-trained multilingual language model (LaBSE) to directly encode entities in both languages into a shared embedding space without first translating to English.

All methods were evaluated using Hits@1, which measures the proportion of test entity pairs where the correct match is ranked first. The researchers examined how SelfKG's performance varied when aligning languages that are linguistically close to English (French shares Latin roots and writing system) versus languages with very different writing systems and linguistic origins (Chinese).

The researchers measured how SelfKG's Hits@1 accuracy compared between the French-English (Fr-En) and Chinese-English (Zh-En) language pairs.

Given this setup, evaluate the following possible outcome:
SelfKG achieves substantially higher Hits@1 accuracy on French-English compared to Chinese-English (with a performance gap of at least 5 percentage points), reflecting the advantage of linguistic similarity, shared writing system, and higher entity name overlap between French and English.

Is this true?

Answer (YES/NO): YES